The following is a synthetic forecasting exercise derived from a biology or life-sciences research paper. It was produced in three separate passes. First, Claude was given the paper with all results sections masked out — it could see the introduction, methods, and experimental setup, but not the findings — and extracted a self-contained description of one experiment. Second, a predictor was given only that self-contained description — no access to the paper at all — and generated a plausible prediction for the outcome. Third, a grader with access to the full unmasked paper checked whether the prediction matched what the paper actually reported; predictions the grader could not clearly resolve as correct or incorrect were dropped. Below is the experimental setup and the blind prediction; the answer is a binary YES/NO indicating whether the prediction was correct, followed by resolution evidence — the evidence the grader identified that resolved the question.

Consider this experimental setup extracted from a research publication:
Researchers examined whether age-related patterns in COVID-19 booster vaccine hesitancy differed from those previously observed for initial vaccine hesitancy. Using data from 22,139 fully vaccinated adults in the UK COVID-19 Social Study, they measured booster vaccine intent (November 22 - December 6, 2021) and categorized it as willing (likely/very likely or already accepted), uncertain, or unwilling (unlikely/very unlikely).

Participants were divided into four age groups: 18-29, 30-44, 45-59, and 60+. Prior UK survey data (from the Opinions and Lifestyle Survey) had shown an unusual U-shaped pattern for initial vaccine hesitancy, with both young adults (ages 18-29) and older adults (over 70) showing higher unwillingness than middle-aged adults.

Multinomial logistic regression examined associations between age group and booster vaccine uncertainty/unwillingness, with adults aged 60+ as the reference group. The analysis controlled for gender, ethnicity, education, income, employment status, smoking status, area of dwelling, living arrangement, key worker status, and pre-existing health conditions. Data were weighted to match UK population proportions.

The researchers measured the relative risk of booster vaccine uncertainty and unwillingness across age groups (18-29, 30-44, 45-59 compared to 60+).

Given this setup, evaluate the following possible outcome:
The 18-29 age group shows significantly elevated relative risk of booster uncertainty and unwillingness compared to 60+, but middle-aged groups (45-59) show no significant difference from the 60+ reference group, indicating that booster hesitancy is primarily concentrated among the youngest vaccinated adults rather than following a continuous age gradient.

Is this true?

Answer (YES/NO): NO